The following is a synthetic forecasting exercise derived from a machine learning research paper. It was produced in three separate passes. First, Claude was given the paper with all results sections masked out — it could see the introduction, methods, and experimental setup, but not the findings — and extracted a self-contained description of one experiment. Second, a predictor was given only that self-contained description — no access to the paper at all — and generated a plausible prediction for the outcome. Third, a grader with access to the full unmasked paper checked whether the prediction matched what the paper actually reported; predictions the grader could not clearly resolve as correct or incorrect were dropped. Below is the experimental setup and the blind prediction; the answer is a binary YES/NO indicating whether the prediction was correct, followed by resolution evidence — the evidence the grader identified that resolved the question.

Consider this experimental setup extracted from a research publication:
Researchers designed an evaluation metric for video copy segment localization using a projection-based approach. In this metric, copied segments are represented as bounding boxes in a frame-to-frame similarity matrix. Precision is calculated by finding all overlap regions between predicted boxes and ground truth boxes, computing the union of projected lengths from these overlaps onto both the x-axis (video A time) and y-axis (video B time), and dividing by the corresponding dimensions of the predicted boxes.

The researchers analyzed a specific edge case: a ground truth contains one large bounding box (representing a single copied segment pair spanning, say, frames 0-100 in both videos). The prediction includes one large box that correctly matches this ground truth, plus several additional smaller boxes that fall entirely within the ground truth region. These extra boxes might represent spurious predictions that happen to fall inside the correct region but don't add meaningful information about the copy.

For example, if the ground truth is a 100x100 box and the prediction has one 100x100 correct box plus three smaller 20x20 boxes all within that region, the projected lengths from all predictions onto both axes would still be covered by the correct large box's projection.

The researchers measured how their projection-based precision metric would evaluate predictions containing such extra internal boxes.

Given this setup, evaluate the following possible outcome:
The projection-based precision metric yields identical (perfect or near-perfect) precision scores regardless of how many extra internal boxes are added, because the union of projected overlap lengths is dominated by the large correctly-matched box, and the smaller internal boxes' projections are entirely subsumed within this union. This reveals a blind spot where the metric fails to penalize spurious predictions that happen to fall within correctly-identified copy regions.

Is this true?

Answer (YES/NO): YES